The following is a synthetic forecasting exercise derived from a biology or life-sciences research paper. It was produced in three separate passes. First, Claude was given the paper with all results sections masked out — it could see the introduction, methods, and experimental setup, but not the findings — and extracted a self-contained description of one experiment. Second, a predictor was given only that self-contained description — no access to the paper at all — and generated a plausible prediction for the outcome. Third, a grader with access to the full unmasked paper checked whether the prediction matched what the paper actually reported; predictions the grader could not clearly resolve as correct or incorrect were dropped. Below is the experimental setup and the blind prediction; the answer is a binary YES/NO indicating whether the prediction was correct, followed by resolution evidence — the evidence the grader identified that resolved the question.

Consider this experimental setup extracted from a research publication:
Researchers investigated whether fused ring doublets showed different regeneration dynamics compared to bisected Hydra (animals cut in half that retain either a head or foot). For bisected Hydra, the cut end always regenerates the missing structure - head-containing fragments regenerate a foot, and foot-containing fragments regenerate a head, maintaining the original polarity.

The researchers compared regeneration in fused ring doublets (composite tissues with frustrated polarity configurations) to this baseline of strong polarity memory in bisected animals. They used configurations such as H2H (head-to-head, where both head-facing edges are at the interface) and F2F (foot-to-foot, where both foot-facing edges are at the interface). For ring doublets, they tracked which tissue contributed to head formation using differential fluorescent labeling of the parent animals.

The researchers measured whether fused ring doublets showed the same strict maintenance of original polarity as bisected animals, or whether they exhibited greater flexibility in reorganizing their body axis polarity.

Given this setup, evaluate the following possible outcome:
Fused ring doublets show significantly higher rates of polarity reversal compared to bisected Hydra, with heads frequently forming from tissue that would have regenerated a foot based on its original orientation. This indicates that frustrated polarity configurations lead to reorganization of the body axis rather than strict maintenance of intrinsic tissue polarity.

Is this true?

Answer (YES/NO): YES